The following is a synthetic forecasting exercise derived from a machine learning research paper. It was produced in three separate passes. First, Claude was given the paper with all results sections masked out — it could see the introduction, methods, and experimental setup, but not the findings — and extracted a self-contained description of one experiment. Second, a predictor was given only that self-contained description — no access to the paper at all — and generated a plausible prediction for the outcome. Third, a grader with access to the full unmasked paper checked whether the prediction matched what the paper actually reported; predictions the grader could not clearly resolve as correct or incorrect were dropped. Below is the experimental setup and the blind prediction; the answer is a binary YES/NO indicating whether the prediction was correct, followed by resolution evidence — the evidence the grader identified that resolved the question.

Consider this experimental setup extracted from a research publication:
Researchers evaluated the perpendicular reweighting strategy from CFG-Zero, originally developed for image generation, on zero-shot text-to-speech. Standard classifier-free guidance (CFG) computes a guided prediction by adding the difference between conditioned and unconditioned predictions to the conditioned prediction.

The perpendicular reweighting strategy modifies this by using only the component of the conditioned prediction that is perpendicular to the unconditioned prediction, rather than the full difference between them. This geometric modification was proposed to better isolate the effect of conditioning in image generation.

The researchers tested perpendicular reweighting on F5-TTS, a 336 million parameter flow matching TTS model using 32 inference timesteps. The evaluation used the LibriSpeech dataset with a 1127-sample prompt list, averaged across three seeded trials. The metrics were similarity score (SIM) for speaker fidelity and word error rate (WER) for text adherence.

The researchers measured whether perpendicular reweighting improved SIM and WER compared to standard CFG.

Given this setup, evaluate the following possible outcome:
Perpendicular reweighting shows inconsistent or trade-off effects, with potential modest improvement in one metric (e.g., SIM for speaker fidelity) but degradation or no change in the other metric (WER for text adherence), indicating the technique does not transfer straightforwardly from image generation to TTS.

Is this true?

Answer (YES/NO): NO